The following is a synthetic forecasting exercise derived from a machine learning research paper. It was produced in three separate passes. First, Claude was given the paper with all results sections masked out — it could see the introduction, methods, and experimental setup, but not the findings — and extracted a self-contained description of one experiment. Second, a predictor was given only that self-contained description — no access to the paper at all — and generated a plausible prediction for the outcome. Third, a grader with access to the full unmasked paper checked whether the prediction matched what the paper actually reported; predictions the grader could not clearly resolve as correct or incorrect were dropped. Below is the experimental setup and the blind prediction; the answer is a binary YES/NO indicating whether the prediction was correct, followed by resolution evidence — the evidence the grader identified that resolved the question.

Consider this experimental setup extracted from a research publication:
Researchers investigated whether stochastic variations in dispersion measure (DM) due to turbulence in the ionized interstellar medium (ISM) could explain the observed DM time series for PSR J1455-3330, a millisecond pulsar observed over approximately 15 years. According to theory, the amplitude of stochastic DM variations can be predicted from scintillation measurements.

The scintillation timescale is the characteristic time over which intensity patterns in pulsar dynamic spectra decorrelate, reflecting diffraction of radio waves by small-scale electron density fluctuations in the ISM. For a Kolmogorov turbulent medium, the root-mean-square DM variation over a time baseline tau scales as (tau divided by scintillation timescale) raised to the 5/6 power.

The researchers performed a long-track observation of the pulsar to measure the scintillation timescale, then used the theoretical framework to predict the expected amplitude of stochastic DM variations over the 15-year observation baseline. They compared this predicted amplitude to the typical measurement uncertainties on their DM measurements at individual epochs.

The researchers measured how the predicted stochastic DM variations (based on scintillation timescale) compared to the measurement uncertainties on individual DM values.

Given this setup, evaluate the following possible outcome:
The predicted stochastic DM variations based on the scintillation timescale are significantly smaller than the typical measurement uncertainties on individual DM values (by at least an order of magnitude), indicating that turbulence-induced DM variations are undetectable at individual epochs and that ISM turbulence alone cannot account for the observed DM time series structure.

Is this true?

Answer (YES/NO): NO